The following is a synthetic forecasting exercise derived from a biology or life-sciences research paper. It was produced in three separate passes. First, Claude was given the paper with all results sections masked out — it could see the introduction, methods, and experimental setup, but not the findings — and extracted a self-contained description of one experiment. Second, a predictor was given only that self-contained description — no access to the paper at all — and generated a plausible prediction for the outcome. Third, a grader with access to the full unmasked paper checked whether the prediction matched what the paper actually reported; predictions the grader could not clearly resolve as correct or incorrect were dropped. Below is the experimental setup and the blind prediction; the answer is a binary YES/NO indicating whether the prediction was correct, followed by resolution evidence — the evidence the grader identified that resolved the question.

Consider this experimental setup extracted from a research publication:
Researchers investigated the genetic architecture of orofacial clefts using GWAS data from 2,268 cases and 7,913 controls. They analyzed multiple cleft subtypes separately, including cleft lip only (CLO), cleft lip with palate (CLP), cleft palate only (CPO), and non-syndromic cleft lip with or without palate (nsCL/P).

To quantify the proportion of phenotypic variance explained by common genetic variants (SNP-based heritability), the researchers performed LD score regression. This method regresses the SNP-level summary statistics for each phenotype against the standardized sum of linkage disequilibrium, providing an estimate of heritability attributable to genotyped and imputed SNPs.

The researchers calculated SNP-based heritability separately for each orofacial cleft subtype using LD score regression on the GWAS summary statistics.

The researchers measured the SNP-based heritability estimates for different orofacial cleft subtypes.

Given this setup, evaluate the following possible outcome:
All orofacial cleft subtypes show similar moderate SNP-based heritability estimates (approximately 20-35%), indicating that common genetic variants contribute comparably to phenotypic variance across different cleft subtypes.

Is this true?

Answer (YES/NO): NO